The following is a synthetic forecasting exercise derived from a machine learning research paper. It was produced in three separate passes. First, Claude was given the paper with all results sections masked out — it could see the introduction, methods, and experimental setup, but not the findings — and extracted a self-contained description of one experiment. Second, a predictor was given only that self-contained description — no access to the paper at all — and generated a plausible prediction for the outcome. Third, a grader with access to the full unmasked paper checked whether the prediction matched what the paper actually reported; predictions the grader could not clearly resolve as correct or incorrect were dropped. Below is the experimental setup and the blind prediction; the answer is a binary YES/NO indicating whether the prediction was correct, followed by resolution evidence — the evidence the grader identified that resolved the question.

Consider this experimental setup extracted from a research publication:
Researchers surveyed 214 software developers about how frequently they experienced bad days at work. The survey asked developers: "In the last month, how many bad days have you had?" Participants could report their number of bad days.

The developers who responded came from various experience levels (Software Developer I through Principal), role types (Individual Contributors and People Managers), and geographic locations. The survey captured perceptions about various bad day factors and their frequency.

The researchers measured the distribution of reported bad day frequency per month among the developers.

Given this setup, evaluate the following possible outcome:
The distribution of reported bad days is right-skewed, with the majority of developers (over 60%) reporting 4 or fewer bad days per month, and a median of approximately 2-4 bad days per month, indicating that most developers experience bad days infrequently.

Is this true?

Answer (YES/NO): NO